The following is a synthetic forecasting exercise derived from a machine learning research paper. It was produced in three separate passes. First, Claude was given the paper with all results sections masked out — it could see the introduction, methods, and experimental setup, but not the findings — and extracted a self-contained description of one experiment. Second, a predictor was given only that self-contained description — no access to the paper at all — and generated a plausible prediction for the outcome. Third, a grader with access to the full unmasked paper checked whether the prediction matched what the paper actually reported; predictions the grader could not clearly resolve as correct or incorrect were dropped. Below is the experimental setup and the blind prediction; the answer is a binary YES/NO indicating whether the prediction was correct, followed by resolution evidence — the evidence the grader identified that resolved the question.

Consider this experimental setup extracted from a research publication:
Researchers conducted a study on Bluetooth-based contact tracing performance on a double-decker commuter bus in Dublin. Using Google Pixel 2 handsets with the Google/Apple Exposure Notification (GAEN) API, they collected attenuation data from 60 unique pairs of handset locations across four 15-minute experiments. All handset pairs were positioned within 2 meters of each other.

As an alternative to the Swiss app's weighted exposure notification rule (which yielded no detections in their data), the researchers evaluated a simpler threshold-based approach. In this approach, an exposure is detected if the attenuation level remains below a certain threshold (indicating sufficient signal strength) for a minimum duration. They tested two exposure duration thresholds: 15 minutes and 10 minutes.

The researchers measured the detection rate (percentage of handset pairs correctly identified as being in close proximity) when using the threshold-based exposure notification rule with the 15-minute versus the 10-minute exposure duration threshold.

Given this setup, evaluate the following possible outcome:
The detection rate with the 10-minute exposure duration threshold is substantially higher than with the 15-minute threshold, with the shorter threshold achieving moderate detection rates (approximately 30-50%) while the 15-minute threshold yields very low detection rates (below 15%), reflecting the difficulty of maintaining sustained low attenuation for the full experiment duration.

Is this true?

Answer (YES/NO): NO